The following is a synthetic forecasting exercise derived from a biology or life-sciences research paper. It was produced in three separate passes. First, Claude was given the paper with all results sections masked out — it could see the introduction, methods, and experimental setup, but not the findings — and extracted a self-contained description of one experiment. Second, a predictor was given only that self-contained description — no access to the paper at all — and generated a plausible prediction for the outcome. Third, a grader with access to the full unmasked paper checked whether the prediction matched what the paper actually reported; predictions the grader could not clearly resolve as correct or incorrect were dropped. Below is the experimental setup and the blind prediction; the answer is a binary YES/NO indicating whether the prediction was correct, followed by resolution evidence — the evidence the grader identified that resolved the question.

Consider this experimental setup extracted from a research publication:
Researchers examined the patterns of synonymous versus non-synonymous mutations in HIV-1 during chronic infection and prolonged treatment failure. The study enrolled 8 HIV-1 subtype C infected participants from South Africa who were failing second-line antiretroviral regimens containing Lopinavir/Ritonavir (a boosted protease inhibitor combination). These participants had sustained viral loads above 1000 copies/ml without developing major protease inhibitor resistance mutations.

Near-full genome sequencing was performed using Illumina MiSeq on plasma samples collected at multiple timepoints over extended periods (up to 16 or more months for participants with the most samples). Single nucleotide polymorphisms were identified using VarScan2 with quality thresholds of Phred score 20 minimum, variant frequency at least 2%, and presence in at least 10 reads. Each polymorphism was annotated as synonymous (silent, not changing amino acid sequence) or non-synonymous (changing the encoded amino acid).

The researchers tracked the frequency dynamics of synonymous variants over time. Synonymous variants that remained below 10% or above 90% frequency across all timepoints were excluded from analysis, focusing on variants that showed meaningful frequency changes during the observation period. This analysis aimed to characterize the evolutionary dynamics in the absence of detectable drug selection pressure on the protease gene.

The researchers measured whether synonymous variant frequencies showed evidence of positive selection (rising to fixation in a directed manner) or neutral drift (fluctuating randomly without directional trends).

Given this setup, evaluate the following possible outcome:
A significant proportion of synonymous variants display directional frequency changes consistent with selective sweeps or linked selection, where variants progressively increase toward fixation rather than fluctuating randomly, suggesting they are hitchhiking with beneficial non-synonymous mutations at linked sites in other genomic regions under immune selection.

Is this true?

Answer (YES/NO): YES